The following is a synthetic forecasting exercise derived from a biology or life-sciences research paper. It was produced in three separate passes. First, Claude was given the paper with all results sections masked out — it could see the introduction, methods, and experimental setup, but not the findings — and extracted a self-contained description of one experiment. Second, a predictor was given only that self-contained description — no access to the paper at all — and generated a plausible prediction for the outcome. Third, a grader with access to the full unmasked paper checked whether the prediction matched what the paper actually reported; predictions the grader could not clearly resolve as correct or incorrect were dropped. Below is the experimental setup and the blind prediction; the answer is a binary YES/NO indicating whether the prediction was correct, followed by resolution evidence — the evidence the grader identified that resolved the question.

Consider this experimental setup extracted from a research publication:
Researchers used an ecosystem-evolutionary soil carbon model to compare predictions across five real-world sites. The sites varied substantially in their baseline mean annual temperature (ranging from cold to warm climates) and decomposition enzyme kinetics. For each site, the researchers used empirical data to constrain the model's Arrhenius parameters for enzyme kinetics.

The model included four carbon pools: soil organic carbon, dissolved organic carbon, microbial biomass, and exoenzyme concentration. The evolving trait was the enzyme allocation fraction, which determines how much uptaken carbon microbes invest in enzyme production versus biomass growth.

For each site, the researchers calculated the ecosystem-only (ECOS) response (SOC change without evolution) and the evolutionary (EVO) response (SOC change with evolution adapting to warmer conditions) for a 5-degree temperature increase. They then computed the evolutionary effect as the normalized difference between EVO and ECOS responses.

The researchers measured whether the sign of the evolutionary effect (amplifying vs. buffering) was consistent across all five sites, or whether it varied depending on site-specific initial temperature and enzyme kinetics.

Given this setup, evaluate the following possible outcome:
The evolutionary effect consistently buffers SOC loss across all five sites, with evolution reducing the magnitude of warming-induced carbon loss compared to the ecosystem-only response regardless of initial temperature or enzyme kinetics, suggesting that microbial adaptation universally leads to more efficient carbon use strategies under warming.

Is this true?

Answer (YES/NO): NO